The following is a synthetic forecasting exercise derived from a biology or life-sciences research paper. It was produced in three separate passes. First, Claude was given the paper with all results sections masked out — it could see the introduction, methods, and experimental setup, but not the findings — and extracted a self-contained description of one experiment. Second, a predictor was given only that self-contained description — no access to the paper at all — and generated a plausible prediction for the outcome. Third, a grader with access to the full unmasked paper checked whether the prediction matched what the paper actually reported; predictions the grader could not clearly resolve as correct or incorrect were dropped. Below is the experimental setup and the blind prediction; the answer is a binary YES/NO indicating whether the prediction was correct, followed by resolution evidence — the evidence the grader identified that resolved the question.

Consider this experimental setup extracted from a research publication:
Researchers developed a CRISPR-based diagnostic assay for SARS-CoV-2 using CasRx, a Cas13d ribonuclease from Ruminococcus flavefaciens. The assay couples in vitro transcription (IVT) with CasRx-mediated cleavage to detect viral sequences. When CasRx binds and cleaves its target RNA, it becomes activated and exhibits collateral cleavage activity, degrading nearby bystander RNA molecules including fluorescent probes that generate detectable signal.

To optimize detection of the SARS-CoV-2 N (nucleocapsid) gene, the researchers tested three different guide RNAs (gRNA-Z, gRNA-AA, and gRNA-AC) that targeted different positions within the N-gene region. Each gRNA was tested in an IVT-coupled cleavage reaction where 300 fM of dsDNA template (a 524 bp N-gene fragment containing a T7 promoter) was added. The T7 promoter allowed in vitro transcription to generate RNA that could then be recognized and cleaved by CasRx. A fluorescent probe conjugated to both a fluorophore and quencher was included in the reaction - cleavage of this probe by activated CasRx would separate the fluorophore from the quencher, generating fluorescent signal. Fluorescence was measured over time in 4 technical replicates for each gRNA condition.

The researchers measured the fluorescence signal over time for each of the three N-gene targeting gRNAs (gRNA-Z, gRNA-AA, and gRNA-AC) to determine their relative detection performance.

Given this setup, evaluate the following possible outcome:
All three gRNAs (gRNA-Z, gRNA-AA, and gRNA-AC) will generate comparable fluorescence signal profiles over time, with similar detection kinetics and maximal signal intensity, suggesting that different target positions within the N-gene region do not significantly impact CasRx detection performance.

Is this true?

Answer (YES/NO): NO